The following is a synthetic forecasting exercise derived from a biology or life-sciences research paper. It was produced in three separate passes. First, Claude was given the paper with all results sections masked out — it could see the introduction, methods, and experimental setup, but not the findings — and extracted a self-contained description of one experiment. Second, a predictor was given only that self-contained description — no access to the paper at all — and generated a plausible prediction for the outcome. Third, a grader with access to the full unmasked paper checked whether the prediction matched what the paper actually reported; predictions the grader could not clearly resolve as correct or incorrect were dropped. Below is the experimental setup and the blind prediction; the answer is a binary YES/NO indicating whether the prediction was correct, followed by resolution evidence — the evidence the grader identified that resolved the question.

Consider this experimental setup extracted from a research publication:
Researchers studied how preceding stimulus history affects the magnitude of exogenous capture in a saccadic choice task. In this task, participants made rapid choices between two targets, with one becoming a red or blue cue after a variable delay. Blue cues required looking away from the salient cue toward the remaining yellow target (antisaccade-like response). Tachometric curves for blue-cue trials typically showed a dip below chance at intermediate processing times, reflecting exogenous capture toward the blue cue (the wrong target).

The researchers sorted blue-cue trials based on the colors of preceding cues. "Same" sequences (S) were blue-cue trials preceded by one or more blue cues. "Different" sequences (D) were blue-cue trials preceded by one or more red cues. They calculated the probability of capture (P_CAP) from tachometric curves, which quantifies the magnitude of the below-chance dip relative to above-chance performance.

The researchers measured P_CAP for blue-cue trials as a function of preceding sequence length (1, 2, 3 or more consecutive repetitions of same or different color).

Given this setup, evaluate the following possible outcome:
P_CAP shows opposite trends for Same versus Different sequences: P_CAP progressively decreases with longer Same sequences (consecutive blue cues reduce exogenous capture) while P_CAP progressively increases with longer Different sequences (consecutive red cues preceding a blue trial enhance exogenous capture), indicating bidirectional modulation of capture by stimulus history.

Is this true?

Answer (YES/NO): NO